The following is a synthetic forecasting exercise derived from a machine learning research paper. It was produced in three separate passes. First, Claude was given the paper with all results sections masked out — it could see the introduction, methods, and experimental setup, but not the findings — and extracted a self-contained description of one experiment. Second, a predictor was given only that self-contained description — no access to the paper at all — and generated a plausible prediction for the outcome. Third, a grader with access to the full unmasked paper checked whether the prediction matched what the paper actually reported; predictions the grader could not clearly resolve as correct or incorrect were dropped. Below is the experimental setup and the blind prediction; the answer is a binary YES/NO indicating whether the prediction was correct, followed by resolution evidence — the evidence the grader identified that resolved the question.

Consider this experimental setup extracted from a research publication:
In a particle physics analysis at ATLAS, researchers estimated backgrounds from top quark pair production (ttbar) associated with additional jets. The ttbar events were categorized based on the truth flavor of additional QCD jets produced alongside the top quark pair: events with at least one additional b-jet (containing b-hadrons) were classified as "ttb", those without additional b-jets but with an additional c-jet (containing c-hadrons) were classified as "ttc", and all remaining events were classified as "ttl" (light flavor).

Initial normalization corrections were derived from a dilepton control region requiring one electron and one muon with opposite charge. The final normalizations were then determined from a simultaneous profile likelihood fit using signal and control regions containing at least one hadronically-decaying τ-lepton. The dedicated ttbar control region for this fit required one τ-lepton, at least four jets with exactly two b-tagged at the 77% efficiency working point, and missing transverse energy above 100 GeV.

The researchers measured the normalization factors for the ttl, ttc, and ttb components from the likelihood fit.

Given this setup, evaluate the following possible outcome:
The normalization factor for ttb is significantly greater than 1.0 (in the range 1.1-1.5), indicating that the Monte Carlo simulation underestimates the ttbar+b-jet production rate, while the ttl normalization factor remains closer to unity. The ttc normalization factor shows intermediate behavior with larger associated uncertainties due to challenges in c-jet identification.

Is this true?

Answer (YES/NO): YES